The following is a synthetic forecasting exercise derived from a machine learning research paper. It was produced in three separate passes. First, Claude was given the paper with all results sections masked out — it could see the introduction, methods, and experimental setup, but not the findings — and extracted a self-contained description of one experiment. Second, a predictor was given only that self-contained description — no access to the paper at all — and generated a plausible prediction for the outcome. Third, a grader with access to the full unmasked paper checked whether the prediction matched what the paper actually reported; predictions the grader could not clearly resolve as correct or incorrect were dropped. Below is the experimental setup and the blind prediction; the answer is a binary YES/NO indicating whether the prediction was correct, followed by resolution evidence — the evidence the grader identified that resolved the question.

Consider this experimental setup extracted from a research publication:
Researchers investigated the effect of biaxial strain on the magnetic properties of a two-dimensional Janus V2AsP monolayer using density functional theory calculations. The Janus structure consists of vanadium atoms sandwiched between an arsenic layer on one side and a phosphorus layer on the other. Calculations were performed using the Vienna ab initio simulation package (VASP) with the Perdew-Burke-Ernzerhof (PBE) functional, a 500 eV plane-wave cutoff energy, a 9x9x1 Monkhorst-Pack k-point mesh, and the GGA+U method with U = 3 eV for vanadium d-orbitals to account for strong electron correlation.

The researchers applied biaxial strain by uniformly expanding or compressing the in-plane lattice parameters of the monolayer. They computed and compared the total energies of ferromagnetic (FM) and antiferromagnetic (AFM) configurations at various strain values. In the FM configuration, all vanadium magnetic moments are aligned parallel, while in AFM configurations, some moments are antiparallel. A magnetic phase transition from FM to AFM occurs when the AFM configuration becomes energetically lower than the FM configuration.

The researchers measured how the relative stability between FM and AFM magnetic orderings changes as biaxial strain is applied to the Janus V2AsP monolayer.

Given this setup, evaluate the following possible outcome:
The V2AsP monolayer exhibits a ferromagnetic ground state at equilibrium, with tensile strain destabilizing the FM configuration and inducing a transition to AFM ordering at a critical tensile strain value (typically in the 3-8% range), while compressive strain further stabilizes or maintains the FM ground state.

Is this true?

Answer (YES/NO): YES